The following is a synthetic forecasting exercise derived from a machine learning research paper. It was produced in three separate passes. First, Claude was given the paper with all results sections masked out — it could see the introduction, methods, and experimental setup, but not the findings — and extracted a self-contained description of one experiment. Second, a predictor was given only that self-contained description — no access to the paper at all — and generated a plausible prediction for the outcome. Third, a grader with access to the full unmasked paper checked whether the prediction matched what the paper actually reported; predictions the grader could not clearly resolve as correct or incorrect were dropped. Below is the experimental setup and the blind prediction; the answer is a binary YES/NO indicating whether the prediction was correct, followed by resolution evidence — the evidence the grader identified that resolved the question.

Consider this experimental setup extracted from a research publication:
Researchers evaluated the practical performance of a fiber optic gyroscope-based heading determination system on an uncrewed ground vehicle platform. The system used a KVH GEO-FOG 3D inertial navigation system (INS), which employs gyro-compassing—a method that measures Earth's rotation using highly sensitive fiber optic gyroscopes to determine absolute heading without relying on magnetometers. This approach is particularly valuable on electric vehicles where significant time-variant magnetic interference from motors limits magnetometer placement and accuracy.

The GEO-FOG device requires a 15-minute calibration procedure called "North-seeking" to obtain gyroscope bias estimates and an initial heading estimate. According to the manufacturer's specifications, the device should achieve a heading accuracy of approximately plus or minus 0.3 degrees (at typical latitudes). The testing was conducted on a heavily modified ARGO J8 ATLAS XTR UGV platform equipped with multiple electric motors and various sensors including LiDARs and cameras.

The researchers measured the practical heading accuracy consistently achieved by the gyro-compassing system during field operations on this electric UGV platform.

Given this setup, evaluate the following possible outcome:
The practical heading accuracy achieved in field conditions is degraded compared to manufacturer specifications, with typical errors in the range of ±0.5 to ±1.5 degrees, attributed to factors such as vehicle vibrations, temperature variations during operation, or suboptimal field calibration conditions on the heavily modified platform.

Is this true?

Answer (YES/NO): NO